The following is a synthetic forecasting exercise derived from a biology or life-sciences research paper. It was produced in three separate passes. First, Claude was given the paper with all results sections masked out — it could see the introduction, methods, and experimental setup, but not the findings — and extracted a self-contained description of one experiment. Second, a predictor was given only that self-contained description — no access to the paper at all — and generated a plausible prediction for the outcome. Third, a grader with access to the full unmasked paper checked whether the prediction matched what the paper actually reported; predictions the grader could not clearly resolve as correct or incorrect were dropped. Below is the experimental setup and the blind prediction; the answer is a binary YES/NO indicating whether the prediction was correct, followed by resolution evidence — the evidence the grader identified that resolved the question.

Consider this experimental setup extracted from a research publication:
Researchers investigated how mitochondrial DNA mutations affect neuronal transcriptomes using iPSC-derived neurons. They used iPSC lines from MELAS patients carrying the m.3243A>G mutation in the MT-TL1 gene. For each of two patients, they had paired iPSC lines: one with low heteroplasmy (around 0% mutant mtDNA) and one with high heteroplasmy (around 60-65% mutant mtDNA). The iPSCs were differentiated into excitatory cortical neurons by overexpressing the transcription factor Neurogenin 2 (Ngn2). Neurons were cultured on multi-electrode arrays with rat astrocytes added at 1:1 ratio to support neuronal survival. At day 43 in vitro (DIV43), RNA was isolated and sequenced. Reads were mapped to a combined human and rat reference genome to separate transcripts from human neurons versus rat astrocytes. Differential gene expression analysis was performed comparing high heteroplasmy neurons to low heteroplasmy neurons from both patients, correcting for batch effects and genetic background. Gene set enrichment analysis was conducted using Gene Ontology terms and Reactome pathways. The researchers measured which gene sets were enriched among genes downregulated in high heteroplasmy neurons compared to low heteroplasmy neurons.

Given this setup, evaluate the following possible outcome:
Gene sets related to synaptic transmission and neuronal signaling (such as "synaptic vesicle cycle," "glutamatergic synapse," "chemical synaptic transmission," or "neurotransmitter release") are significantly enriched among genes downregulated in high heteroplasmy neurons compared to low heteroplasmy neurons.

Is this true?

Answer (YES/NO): YES